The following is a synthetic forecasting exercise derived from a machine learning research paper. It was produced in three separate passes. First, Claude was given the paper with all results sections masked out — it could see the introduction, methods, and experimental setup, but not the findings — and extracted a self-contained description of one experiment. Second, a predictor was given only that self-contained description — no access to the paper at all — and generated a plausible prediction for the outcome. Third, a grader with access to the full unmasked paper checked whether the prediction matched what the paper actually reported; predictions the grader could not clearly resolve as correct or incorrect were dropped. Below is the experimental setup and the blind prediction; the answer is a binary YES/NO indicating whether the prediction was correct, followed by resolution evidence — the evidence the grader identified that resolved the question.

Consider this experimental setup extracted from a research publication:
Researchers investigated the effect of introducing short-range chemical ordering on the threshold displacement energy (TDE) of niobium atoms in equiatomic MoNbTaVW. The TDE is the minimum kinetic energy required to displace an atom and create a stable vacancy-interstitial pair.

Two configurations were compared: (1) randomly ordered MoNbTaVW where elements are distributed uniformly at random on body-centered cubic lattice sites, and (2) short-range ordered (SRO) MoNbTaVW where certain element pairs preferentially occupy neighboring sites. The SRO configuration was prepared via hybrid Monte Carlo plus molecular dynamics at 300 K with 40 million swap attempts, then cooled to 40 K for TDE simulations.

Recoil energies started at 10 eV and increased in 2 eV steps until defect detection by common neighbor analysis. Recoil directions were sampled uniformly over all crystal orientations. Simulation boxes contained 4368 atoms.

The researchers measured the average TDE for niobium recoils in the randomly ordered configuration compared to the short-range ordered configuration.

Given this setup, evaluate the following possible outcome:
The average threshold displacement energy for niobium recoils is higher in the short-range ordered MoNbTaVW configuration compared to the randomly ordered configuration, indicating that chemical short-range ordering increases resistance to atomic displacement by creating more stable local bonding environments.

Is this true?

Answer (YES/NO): YES